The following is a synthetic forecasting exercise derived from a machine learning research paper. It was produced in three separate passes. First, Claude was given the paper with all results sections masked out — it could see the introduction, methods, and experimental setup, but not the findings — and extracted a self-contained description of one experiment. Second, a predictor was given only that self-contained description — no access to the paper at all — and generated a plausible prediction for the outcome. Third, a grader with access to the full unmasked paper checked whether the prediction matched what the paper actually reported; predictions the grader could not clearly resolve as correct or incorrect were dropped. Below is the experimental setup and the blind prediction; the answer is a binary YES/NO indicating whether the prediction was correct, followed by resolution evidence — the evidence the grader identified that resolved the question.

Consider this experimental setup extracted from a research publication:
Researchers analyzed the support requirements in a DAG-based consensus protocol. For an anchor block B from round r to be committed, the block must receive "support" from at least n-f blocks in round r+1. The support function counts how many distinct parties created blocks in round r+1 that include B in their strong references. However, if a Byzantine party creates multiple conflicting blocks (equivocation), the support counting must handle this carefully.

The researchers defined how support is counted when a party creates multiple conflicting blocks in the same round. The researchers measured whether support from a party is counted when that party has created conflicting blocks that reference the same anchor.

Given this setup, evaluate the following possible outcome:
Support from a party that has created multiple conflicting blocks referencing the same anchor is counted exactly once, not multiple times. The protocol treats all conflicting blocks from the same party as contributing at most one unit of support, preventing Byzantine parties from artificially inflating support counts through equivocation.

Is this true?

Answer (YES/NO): YES